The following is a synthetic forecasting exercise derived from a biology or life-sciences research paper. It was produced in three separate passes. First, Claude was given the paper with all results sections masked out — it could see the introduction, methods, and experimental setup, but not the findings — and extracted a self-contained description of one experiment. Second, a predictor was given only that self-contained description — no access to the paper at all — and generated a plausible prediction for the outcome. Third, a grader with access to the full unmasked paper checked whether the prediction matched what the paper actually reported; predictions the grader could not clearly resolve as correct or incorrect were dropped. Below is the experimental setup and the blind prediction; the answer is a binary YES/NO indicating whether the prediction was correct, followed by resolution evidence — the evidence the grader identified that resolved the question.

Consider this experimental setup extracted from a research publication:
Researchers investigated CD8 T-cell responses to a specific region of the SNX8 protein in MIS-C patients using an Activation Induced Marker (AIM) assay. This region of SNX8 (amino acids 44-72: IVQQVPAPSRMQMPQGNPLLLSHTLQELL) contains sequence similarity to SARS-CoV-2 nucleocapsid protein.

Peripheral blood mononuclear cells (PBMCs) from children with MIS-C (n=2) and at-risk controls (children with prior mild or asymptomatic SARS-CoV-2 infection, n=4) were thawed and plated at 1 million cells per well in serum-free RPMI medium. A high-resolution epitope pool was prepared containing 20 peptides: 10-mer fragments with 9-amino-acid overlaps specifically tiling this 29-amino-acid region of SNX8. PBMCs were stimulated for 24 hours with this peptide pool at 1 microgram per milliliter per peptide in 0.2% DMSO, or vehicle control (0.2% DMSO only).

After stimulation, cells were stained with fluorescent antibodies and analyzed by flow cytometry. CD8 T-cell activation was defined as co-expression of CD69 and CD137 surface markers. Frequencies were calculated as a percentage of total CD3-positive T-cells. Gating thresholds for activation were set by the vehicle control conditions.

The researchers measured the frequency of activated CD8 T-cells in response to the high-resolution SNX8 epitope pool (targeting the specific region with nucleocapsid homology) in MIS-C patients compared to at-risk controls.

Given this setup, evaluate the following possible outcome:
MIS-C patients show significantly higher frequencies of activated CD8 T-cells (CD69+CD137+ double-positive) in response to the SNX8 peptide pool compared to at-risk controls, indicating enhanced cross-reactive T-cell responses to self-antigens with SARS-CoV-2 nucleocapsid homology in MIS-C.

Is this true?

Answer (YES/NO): YES